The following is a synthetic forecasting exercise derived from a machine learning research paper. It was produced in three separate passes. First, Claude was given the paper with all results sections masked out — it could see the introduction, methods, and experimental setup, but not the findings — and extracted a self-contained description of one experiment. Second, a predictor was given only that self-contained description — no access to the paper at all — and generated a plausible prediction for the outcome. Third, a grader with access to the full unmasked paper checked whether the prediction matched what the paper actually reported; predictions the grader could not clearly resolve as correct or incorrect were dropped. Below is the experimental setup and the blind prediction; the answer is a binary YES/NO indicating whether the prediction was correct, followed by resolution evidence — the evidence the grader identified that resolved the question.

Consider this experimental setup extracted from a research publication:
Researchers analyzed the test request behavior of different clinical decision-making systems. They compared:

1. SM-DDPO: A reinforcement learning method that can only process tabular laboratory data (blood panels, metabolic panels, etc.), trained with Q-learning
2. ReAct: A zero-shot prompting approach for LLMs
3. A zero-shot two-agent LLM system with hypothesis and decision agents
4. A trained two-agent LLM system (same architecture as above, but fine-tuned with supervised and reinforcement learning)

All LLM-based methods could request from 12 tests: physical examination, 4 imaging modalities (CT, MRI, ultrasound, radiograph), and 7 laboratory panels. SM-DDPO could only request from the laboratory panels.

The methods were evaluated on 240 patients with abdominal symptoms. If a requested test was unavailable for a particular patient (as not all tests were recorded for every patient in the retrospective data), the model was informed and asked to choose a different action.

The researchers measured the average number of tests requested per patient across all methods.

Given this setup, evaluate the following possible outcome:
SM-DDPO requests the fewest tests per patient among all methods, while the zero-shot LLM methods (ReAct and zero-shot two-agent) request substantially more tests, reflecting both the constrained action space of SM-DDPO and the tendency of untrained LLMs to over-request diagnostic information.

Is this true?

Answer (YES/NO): NO